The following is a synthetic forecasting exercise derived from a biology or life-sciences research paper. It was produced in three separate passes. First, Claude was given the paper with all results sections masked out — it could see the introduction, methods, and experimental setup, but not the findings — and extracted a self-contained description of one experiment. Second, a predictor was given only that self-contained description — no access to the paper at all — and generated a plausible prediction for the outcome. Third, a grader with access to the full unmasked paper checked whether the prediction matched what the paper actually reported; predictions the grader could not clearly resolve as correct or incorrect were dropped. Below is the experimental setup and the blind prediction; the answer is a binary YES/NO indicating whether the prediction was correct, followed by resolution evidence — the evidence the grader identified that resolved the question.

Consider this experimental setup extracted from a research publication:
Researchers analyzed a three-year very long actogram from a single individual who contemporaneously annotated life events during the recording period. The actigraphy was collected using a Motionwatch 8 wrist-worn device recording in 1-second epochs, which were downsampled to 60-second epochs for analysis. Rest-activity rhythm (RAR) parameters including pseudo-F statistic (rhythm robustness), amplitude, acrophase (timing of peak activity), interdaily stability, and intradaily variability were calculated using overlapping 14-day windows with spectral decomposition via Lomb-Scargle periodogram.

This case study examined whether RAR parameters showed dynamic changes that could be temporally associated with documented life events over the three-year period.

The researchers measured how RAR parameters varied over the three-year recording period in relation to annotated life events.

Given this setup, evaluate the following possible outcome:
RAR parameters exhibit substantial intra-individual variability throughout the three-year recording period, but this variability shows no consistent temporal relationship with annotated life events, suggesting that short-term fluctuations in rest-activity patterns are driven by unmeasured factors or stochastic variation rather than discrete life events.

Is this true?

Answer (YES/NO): NO